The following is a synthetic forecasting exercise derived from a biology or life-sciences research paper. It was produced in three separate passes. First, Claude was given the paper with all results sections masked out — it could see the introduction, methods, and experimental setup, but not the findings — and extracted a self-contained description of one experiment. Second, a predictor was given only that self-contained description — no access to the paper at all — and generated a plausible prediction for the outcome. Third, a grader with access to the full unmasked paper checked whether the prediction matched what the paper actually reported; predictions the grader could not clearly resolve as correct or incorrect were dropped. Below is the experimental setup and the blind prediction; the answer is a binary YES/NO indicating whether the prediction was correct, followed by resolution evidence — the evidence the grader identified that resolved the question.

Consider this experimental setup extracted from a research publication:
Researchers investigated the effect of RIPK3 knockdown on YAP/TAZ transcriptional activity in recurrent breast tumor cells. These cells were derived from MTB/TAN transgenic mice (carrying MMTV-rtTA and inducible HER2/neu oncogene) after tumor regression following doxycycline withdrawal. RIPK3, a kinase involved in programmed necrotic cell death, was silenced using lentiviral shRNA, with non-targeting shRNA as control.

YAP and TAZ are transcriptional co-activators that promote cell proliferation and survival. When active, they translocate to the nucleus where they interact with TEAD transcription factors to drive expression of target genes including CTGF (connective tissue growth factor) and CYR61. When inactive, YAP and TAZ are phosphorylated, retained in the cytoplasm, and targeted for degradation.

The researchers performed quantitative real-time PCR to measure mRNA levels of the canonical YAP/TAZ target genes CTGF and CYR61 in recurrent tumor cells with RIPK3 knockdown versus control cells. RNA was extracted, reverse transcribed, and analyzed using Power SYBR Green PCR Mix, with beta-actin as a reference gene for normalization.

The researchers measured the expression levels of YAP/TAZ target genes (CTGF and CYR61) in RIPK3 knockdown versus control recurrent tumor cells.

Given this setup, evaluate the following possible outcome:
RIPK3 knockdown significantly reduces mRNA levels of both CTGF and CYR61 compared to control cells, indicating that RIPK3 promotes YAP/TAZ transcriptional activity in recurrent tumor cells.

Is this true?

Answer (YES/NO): YES